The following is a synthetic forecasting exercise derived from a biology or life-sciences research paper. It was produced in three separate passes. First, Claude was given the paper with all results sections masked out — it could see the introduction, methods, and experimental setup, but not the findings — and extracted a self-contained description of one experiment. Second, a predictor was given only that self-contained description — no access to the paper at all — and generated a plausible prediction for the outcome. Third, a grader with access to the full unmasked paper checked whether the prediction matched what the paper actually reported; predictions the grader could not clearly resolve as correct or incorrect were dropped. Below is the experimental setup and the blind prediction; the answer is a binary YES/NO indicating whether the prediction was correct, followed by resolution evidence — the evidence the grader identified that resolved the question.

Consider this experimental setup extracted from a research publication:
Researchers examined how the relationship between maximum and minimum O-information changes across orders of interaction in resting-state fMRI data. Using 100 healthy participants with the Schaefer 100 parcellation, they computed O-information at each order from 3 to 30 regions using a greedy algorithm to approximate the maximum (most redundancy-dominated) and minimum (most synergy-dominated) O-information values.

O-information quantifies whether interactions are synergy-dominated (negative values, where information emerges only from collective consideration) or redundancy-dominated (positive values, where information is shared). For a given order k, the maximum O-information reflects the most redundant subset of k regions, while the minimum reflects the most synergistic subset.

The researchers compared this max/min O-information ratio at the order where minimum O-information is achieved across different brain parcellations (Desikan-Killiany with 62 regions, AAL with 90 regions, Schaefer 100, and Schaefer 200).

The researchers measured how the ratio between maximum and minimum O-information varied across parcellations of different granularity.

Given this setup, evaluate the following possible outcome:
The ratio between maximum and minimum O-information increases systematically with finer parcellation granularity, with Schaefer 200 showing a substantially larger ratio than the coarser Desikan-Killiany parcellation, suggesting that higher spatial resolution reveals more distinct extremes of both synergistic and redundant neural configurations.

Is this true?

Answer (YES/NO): NO